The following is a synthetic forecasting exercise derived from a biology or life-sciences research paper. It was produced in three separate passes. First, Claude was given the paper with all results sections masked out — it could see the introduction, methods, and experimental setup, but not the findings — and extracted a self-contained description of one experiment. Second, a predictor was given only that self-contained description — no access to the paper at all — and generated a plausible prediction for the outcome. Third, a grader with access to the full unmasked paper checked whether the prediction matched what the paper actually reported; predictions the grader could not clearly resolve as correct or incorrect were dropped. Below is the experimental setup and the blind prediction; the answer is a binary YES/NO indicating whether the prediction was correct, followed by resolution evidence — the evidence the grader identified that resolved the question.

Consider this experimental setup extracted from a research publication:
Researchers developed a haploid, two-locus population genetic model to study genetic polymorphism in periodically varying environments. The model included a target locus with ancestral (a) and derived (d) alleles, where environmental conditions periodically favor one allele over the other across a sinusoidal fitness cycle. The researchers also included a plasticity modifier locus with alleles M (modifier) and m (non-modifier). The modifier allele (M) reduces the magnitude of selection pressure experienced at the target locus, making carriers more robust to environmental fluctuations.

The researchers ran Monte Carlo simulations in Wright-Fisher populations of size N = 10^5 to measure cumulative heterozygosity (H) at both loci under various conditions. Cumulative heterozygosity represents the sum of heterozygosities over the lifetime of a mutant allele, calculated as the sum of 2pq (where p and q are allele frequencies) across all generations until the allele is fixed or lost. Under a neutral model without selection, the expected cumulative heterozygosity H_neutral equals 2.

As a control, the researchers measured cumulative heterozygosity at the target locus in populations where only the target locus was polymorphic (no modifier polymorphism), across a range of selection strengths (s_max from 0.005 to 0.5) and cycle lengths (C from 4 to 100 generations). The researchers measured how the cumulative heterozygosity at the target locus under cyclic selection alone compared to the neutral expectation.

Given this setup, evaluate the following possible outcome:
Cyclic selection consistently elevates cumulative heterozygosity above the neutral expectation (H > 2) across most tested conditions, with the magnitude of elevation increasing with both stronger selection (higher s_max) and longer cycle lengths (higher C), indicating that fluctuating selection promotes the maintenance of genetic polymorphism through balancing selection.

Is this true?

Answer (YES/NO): NO